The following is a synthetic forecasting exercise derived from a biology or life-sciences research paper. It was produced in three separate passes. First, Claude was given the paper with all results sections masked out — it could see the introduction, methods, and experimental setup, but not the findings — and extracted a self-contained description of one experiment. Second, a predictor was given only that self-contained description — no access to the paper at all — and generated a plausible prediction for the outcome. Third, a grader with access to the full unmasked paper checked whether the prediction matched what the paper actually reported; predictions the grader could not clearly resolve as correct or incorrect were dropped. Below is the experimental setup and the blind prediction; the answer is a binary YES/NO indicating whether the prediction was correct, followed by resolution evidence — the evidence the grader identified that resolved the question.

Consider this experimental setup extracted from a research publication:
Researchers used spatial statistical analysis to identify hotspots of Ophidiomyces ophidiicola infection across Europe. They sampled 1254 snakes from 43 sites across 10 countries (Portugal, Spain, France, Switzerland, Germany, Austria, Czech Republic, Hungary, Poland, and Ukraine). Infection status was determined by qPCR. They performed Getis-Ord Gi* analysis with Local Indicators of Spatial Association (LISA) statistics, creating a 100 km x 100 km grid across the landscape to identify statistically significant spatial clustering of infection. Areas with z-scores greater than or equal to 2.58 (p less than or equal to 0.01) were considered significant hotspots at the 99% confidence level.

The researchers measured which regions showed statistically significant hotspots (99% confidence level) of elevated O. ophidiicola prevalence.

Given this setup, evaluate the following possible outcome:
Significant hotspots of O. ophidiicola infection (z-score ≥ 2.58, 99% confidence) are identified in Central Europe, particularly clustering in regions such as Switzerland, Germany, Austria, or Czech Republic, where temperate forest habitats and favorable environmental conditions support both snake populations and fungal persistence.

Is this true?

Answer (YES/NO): NO